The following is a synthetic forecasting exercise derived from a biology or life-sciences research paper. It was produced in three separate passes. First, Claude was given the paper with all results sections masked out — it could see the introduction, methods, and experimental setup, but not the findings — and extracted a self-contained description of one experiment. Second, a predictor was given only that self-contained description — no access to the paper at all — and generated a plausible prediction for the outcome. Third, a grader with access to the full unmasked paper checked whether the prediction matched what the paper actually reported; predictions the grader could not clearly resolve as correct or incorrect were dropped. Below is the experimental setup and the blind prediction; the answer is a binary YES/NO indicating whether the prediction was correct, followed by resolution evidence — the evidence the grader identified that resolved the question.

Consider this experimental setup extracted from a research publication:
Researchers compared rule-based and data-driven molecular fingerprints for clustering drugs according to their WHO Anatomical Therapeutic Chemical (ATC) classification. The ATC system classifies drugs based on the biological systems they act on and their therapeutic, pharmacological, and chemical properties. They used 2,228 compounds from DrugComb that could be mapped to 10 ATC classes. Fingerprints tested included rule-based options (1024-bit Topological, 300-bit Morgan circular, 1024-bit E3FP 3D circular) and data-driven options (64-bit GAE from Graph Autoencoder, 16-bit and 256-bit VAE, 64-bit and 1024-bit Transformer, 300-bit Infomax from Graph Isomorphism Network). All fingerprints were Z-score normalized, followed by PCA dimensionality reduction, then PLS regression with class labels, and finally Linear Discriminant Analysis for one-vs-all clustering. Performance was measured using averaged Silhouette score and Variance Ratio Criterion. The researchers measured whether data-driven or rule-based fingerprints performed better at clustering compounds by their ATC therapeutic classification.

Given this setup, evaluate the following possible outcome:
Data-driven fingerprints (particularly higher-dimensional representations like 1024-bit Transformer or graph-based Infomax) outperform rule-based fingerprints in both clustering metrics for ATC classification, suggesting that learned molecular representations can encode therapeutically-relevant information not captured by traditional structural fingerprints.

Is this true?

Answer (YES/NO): NO